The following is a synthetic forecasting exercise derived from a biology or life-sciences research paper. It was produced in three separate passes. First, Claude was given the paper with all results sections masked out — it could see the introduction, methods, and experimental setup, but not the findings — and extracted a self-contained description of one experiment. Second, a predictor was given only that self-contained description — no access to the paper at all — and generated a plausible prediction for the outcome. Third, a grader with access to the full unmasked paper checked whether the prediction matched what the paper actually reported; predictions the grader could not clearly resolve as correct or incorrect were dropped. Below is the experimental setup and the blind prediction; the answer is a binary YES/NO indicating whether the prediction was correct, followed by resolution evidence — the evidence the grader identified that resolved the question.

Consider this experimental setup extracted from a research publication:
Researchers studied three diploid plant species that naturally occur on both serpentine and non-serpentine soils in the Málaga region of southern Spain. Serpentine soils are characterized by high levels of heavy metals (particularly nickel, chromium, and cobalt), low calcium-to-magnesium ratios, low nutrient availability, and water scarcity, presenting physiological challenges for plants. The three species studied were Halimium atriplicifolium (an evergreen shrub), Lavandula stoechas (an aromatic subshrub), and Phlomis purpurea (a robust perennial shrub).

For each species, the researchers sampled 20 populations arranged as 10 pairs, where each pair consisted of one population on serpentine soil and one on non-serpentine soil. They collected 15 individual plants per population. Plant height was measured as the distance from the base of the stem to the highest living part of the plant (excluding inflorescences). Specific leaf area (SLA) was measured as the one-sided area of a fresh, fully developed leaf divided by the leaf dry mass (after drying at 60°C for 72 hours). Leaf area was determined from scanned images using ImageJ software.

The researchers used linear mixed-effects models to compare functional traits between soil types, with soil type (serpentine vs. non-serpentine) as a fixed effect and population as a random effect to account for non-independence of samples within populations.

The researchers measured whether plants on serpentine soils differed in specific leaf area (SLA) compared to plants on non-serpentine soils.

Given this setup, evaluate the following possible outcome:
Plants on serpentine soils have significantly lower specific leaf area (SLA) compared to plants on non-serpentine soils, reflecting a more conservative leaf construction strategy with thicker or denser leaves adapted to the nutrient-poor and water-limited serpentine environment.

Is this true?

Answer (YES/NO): NO